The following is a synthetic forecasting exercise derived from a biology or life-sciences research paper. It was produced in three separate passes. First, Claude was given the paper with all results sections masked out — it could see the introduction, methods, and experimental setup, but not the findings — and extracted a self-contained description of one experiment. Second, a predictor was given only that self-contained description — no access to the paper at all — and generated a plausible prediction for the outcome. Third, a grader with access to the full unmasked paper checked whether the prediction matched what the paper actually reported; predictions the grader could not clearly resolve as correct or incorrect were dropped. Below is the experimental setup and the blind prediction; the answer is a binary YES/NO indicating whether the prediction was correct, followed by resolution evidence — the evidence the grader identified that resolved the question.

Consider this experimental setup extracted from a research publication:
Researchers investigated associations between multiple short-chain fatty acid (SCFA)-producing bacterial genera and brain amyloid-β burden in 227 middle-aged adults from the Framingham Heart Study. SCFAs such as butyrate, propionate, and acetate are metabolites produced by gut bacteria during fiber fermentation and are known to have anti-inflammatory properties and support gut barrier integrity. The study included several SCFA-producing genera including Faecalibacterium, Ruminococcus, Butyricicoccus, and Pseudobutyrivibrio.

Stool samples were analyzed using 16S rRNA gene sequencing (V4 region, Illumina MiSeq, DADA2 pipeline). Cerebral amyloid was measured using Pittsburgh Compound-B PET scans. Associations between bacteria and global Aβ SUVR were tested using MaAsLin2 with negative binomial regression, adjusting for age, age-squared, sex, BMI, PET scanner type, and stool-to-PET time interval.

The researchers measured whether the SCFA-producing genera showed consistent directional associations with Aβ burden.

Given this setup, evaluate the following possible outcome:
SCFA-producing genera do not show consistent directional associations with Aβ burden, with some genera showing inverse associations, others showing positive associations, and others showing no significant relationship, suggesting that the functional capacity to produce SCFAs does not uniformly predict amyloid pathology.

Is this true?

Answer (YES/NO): NO